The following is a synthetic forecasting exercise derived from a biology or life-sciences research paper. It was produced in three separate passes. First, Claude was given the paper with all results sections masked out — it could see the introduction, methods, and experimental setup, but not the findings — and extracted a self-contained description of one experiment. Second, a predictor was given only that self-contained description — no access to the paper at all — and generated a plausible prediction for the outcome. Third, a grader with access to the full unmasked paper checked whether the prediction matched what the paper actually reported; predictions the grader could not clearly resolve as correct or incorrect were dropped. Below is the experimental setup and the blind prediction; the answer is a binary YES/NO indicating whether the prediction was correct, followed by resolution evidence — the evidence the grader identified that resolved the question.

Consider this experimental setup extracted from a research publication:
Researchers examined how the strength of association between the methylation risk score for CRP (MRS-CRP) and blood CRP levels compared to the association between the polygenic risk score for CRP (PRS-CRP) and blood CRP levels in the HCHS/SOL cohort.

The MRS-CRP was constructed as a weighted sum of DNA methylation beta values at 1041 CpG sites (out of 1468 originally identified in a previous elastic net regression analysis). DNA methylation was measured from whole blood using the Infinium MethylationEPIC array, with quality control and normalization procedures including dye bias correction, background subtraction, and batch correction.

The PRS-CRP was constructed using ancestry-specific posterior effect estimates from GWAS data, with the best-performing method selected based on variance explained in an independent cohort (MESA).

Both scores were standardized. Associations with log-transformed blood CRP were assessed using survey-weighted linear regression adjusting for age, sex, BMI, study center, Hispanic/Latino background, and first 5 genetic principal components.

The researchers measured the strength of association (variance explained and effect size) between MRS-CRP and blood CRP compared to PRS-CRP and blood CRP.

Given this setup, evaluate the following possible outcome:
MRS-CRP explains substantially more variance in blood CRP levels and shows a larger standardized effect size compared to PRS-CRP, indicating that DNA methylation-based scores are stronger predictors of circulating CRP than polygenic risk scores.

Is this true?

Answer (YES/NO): YES